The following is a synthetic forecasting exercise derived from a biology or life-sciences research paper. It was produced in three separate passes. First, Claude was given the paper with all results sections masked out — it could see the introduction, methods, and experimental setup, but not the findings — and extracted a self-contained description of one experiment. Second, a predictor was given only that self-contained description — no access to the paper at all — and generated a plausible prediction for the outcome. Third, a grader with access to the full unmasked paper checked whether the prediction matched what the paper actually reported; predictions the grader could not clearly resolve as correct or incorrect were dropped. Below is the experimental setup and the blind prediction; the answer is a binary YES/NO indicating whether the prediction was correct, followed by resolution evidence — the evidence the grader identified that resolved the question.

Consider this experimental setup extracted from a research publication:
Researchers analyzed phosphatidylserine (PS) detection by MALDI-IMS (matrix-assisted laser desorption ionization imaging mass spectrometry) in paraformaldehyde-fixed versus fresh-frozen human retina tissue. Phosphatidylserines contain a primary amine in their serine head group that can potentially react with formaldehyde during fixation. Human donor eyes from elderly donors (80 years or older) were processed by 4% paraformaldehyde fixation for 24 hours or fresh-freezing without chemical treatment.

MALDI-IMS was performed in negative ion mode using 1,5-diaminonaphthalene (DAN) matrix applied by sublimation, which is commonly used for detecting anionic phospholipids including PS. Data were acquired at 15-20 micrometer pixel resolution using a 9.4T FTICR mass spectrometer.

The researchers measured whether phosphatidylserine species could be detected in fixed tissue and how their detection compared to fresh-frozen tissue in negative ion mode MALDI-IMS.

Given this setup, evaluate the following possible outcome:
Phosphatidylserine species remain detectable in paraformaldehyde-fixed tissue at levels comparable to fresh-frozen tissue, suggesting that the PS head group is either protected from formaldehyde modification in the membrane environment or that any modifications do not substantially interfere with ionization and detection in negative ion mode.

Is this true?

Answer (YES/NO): YES